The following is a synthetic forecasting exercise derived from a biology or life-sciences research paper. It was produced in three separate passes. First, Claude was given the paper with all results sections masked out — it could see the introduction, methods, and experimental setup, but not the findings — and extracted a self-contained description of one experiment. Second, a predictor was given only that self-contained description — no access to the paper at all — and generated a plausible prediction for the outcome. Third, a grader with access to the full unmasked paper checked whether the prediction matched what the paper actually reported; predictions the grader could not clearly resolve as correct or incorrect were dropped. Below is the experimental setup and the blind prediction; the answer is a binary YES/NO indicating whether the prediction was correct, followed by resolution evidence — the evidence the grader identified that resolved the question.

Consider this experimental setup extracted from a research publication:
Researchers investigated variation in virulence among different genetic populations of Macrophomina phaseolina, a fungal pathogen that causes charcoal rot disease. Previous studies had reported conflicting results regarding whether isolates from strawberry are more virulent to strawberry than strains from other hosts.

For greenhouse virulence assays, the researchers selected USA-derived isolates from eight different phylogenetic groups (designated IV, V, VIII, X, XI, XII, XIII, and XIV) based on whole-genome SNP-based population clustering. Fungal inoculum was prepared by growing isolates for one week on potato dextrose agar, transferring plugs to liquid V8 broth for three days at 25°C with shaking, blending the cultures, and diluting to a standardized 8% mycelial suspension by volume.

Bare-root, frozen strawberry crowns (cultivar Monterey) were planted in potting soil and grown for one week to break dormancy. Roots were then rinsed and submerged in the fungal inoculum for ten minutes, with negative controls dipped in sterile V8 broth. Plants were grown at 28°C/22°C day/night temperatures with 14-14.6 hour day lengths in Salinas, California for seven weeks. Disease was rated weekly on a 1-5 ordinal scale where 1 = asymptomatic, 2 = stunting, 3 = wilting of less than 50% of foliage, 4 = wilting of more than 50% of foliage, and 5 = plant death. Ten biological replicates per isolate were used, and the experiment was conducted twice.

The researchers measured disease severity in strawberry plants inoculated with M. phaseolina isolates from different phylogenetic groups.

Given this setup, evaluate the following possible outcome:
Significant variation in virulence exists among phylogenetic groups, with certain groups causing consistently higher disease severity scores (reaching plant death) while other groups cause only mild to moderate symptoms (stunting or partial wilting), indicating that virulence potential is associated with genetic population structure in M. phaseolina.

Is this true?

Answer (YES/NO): NO